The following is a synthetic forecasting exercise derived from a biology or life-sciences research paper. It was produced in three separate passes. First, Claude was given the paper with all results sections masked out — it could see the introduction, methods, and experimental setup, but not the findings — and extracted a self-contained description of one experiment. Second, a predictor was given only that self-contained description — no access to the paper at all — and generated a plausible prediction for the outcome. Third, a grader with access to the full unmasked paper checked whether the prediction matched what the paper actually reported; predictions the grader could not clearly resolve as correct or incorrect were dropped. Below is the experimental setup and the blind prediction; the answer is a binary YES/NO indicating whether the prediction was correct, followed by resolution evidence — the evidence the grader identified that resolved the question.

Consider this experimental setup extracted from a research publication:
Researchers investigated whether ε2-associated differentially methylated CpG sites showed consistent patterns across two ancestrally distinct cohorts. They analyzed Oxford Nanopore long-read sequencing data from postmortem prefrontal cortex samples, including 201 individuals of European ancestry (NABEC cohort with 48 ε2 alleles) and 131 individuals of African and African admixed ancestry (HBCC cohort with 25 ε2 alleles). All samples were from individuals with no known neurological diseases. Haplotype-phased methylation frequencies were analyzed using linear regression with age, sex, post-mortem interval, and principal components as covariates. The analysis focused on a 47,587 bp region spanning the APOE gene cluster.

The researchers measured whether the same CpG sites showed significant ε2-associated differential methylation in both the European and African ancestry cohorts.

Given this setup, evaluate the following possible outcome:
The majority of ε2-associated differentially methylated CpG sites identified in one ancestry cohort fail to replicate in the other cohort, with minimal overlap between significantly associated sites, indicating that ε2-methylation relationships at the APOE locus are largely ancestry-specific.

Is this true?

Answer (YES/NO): YES